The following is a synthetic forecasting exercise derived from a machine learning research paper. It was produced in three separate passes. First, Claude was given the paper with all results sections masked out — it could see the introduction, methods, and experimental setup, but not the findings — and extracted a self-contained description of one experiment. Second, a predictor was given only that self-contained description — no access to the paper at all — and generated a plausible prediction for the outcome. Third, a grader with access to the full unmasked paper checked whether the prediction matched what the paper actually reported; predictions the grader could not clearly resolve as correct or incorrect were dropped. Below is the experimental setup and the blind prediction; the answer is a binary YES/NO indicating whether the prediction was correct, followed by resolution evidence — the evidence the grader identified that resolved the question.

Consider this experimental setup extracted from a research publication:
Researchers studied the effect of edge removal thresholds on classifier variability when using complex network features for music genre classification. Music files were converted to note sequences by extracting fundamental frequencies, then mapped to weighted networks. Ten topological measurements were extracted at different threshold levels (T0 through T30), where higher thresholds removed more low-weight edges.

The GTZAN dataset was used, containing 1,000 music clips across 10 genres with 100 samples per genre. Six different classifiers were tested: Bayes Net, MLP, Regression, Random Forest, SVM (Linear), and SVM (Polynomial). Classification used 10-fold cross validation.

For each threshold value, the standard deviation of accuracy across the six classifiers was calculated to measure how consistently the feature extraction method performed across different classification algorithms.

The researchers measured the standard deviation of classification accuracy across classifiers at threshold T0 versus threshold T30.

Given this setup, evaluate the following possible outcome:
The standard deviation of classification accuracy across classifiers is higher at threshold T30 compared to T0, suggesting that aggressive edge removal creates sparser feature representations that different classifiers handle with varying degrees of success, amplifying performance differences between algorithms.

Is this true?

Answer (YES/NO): NO